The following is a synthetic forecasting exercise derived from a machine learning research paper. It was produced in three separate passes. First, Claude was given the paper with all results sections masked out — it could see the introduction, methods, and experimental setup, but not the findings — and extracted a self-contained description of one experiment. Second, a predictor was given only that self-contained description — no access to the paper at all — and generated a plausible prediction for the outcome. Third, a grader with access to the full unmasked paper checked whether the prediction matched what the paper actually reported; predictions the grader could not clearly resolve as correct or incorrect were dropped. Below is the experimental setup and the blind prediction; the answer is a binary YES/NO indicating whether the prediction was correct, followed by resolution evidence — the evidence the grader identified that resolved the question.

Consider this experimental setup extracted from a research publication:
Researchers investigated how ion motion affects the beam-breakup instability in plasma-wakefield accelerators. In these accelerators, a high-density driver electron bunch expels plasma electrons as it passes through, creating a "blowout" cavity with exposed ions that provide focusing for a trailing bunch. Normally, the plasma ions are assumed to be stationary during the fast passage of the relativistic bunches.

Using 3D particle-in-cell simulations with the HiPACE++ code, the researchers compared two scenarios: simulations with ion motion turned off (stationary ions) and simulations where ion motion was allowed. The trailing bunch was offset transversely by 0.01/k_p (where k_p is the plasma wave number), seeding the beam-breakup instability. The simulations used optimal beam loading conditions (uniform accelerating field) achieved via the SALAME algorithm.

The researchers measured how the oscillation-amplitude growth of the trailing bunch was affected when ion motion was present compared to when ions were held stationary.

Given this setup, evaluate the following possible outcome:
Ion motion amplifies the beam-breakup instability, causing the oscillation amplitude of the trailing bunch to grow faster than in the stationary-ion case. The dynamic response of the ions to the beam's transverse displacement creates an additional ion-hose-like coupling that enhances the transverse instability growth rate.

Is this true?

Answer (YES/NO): NO